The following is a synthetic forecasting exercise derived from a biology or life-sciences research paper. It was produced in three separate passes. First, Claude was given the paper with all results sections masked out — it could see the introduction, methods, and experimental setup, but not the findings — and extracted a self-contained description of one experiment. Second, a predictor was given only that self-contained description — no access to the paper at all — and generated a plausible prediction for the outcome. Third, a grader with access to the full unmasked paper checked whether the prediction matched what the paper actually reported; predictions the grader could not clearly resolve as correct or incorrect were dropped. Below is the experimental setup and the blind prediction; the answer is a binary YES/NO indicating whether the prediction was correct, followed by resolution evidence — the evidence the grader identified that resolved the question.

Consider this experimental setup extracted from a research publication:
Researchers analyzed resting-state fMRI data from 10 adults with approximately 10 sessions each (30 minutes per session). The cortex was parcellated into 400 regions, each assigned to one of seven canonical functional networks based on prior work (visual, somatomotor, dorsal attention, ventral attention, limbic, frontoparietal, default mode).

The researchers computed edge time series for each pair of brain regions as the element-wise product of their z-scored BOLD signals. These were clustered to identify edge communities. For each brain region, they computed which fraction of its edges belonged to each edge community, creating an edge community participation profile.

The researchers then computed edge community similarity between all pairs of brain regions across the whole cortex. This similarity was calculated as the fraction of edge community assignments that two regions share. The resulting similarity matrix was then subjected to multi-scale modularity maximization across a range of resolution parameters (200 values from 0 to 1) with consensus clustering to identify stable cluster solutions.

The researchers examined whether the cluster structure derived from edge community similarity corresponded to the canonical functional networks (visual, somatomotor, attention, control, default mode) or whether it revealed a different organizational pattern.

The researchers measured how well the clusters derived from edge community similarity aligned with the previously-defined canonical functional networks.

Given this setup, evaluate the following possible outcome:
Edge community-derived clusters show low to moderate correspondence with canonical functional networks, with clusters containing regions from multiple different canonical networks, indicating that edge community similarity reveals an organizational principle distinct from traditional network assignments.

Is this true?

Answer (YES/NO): NO